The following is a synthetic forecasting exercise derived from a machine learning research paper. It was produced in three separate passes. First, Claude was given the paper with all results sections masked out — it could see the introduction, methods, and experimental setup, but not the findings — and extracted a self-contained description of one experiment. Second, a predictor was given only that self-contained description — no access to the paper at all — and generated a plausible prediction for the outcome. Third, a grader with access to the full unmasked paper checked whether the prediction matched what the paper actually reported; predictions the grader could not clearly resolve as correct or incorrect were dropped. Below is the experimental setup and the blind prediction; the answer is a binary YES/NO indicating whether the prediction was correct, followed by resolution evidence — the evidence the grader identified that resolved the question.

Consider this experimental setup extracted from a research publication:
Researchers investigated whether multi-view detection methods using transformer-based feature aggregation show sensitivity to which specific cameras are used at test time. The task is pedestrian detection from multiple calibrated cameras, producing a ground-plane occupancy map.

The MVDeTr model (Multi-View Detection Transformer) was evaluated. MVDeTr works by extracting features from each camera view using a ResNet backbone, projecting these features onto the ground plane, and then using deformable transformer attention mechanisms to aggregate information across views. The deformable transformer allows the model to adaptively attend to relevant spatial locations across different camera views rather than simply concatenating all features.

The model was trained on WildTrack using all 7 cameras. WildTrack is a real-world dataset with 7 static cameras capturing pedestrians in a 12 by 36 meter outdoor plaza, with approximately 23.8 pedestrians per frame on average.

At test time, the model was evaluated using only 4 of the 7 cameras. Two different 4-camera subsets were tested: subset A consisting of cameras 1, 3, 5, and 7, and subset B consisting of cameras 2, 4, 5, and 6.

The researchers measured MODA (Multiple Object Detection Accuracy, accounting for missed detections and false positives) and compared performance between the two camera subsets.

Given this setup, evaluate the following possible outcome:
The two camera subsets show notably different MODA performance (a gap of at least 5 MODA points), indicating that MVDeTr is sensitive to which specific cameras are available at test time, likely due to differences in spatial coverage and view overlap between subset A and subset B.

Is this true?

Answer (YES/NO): YES